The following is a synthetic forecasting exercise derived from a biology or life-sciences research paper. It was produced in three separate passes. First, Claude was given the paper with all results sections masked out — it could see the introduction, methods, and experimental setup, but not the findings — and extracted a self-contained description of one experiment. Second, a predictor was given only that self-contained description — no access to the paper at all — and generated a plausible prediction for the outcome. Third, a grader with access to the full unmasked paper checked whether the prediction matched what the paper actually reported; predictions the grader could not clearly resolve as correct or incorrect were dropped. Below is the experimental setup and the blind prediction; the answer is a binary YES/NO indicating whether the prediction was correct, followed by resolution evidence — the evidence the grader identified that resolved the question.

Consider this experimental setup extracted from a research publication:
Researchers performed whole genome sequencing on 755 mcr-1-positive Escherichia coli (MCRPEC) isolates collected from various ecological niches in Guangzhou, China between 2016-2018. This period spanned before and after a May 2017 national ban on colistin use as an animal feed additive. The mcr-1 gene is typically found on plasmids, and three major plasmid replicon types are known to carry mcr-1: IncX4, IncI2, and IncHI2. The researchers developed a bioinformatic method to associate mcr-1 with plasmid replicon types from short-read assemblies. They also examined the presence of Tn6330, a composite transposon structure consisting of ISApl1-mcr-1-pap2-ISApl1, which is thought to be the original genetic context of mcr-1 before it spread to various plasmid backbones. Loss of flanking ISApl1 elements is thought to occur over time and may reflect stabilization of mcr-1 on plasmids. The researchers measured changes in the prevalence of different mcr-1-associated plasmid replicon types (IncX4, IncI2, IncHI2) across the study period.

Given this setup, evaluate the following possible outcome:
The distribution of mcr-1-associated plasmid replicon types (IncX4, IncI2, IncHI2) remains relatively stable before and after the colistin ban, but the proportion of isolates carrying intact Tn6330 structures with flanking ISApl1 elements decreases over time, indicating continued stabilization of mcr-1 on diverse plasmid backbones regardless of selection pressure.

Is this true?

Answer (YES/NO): NO